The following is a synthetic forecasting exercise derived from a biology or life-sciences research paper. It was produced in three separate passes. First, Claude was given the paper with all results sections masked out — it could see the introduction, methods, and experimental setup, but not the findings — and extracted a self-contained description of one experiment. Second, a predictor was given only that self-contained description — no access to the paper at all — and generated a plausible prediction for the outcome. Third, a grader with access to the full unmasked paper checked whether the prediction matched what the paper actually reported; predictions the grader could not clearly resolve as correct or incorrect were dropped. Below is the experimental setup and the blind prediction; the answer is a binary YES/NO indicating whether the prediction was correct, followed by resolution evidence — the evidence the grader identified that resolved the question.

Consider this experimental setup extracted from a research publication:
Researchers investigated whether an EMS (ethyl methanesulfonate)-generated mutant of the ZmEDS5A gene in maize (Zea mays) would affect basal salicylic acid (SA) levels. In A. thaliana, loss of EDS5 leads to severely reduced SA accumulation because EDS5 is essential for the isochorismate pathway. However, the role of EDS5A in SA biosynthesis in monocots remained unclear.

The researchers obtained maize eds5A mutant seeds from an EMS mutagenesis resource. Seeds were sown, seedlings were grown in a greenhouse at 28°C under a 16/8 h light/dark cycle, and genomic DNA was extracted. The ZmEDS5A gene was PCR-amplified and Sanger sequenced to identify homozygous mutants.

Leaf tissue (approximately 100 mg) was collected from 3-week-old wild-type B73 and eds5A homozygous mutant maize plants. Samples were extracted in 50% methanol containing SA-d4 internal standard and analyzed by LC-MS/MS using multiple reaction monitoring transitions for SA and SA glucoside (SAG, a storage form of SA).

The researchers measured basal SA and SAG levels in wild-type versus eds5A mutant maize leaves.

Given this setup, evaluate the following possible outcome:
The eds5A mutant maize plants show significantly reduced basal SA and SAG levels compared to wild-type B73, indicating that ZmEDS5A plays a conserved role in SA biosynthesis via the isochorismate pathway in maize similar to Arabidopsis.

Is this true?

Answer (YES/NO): NO